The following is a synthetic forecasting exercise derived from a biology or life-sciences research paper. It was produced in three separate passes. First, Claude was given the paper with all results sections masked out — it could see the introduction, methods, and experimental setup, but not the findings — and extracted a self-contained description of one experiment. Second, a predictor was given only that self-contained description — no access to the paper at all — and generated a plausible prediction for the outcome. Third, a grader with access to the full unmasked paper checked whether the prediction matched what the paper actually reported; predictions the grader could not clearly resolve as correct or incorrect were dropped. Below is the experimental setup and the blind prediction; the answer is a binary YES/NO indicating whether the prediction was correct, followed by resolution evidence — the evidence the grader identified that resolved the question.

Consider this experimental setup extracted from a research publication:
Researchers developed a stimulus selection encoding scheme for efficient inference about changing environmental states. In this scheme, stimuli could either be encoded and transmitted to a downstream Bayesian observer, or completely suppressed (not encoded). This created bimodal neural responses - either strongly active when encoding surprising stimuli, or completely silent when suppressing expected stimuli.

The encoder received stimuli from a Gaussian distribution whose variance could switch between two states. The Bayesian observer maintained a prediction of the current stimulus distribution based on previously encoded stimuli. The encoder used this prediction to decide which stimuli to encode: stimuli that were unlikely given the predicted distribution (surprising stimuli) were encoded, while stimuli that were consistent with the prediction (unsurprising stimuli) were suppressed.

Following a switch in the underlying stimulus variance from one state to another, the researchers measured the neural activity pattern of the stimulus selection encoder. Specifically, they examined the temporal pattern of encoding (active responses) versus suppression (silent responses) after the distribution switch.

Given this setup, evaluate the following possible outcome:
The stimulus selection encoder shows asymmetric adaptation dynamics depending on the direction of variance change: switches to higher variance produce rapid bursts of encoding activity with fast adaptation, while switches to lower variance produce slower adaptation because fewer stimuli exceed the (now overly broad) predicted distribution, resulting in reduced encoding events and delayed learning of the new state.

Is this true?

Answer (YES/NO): YES